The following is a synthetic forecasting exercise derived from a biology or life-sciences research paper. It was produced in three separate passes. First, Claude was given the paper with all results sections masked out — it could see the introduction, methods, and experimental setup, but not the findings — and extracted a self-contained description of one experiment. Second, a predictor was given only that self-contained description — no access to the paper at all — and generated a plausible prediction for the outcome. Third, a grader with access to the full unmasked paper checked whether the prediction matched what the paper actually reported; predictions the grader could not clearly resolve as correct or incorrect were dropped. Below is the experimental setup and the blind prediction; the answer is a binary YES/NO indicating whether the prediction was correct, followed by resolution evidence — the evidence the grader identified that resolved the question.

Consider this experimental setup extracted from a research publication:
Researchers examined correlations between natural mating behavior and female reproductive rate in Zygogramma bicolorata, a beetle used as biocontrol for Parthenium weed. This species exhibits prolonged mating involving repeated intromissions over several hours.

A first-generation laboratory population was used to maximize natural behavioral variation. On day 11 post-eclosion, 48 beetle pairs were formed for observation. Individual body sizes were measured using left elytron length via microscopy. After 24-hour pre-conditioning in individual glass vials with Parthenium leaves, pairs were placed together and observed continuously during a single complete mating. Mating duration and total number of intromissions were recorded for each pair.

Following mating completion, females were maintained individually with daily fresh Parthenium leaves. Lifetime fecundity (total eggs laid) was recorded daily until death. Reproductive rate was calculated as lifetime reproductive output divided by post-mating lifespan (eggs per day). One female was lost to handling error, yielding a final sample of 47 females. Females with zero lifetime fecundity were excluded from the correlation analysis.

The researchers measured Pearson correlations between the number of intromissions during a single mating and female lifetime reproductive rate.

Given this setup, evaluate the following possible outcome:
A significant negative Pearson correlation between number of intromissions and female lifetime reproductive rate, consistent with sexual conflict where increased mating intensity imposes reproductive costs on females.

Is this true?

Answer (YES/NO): NO